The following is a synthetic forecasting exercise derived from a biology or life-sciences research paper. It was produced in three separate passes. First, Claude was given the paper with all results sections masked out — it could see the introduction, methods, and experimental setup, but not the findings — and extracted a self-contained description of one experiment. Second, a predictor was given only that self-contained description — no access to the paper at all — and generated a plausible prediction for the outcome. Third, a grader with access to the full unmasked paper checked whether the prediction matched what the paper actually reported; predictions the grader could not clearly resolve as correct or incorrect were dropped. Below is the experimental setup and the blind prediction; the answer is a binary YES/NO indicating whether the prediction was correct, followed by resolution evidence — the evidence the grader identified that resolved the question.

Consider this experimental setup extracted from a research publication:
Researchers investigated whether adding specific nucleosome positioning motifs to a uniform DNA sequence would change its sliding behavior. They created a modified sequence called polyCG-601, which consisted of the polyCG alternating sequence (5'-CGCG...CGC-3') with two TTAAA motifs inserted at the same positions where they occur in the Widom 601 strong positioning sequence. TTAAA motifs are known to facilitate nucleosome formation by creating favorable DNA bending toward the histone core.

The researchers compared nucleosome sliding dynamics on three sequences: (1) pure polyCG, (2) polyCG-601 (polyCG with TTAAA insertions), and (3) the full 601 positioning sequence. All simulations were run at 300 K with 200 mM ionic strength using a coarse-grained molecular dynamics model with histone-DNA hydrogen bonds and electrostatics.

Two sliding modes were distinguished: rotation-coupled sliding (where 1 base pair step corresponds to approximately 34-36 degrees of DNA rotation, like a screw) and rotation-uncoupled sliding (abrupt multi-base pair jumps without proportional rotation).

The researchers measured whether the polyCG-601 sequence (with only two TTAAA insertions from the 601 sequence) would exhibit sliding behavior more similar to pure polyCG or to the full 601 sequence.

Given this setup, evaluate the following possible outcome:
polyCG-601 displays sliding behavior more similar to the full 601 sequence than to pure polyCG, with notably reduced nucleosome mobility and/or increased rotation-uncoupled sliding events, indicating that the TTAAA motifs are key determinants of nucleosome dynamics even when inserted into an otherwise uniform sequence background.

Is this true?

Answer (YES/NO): NO